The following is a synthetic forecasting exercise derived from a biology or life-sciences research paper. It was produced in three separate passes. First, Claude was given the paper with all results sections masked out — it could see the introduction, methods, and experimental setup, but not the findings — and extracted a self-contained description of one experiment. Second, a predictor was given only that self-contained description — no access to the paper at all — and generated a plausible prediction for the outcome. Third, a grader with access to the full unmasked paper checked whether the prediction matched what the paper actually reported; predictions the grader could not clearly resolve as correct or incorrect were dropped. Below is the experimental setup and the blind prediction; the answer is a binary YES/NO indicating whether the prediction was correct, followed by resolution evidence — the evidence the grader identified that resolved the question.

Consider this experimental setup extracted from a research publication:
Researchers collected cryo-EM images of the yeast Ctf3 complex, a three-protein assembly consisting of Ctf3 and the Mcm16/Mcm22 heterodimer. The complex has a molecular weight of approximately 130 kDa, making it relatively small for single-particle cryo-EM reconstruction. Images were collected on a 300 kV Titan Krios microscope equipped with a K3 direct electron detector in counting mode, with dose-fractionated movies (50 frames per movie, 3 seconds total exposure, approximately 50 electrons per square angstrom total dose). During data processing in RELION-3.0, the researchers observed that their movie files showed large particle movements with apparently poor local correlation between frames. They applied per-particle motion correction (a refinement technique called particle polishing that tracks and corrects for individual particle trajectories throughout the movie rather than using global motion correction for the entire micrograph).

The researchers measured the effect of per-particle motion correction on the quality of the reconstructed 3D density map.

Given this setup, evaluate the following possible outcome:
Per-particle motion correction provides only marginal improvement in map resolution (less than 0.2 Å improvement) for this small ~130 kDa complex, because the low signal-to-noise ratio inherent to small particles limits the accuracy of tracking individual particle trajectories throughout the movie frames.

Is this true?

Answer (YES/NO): NO